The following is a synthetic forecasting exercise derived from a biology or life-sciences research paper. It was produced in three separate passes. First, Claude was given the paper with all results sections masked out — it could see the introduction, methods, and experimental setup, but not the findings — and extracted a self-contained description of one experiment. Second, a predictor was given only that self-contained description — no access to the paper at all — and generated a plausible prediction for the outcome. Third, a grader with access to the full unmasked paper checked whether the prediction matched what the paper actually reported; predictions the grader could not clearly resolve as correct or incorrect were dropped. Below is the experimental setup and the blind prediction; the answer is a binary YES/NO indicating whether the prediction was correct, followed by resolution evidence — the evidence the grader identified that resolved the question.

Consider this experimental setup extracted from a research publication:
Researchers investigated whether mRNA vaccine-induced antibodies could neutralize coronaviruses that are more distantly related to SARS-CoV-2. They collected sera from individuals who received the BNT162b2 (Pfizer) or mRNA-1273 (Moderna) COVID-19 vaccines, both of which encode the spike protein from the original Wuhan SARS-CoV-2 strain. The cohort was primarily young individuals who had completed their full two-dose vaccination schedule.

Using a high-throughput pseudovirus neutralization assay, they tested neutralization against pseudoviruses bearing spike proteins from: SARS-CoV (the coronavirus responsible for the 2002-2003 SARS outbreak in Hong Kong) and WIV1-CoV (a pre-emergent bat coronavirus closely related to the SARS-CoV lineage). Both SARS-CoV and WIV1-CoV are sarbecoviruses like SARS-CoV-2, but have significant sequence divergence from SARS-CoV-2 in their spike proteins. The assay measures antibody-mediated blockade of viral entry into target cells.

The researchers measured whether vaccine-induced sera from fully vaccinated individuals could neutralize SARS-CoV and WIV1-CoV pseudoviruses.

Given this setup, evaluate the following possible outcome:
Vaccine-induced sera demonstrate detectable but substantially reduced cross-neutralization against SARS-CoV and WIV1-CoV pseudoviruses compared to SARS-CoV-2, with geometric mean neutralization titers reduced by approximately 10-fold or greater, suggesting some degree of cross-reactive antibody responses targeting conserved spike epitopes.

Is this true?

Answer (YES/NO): YES